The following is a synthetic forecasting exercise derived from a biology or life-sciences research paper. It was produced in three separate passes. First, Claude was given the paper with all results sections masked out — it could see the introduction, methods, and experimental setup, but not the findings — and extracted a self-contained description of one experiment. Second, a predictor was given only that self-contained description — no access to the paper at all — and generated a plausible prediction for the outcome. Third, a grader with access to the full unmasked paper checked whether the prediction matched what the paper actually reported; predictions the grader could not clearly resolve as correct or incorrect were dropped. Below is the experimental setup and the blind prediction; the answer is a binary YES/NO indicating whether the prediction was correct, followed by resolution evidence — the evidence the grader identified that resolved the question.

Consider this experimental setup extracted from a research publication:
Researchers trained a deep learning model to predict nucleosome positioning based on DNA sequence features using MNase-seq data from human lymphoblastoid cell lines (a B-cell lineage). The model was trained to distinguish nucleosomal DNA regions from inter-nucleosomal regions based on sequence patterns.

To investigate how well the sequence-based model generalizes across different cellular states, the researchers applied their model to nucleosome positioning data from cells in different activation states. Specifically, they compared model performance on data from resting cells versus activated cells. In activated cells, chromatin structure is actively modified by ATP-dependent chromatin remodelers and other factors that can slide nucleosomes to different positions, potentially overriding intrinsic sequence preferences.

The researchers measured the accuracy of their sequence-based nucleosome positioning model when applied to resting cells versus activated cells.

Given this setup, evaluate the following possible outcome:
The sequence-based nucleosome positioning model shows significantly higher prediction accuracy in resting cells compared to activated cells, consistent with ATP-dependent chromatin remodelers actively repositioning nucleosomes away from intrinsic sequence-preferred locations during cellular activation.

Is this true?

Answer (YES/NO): YES